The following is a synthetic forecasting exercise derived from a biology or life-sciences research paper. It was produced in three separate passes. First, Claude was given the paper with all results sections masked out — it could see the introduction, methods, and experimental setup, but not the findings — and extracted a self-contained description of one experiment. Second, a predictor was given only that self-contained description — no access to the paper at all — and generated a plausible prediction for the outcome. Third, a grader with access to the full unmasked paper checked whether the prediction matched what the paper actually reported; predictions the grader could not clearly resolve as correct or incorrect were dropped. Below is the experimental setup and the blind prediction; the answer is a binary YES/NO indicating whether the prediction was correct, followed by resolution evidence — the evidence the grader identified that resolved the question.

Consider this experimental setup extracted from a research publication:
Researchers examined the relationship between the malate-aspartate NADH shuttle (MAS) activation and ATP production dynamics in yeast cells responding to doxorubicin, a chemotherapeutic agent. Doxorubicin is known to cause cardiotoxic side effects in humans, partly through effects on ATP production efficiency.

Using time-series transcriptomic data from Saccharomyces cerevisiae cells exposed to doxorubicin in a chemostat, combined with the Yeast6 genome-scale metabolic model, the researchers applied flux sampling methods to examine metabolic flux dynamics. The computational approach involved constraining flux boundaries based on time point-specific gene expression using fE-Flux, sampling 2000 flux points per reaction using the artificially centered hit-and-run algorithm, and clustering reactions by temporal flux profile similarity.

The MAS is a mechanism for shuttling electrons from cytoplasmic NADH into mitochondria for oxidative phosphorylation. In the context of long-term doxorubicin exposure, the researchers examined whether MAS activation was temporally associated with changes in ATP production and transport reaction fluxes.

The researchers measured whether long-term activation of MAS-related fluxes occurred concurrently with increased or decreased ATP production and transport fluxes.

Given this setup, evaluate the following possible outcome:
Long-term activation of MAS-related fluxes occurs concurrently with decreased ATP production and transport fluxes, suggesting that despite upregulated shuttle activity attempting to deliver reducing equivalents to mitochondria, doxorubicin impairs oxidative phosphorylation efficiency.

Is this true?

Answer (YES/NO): NO